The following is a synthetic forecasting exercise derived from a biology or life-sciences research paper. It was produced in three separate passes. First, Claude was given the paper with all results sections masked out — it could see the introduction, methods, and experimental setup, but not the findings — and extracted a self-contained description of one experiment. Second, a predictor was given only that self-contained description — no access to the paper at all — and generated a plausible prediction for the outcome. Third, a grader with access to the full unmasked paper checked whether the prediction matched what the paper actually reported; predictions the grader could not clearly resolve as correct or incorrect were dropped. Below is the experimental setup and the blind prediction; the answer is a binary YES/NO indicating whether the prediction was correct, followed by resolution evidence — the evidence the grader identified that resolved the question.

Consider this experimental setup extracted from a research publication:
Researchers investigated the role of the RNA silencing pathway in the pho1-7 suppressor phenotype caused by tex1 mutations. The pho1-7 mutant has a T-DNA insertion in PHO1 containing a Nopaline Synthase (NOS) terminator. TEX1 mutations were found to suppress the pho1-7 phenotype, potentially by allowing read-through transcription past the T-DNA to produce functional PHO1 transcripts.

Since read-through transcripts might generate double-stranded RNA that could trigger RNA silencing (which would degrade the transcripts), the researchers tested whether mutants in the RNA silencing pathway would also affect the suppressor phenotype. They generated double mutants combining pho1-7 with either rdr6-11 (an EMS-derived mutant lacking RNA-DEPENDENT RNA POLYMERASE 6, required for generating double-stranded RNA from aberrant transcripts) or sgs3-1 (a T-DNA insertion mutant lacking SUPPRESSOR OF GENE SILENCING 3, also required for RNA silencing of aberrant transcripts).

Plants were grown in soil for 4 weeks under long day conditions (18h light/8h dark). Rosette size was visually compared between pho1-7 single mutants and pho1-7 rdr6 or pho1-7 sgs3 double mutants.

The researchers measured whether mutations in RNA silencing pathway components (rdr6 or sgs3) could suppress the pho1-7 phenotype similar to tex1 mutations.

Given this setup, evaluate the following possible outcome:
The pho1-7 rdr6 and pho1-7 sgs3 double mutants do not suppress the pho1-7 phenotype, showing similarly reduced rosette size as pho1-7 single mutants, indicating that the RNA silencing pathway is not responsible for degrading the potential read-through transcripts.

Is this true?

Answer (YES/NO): YES